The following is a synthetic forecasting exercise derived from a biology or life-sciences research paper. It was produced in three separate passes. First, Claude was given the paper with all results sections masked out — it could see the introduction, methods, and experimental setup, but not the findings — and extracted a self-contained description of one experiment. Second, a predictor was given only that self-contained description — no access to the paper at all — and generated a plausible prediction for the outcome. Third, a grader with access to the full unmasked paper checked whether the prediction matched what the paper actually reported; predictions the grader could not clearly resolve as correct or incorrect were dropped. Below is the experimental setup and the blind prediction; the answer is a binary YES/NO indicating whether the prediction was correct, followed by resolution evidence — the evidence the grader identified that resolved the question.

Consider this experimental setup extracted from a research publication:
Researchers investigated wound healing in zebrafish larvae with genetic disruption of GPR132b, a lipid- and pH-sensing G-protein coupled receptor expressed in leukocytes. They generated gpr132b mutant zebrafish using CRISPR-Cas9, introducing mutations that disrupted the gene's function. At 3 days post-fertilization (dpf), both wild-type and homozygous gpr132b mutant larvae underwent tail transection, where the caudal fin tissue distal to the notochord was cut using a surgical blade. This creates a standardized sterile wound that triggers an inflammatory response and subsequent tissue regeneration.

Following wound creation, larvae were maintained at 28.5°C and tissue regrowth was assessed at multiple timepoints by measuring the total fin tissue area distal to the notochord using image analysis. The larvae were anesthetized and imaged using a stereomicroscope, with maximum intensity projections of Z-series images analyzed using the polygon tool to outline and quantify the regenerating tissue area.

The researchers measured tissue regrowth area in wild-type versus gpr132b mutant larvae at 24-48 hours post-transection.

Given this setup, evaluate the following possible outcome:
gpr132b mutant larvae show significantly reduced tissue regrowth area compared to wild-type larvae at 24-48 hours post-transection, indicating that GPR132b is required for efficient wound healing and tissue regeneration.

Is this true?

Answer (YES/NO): NO